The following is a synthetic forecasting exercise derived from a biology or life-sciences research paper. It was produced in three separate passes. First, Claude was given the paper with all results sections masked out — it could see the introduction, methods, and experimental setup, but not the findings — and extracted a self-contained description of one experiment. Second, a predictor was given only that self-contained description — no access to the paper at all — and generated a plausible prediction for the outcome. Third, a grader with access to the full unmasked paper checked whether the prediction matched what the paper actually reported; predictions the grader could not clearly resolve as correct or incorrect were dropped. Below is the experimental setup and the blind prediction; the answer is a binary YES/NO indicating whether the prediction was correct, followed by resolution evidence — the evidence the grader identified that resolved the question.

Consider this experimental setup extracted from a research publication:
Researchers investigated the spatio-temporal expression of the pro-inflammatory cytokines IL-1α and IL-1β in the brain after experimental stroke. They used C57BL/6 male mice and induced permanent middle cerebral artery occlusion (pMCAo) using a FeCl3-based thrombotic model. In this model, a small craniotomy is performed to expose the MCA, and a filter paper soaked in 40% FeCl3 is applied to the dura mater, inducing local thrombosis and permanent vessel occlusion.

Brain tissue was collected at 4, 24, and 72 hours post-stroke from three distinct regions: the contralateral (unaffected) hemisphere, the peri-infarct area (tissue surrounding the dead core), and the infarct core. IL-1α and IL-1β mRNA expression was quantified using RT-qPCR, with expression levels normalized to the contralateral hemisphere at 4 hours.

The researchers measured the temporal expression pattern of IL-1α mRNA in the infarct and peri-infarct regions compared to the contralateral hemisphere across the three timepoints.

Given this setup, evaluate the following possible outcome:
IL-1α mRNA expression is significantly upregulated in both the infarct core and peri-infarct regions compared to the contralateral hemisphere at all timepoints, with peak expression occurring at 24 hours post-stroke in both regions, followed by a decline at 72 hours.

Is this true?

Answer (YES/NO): NO